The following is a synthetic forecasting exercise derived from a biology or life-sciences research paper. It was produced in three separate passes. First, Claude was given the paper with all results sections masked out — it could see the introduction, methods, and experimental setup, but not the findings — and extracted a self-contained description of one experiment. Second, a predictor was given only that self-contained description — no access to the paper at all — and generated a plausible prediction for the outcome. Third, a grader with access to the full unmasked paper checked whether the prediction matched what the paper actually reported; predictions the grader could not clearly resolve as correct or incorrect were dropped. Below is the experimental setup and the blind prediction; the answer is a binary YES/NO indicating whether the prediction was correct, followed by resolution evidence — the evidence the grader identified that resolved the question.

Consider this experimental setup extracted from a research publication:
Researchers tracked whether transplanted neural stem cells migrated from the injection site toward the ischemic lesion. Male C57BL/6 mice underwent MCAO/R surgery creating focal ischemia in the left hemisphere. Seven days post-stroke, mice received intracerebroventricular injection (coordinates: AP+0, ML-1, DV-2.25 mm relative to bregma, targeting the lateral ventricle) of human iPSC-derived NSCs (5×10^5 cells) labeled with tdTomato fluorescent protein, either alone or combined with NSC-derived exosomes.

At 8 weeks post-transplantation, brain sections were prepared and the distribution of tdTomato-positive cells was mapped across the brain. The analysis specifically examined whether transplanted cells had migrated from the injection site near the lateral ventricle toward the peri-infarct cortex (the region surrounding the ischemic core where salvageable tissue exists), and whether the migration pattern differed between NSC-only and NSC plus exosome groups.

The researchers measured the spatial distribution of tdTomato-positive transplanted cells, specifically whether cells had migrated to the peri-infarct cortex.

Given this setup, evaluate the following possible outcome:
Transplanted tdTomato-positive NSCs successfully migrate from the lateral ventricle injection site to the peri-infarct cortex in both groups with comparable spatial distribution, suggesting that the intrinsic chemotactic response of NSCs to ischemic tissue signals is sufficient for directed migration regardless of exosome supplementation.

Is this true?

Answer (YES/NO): NO